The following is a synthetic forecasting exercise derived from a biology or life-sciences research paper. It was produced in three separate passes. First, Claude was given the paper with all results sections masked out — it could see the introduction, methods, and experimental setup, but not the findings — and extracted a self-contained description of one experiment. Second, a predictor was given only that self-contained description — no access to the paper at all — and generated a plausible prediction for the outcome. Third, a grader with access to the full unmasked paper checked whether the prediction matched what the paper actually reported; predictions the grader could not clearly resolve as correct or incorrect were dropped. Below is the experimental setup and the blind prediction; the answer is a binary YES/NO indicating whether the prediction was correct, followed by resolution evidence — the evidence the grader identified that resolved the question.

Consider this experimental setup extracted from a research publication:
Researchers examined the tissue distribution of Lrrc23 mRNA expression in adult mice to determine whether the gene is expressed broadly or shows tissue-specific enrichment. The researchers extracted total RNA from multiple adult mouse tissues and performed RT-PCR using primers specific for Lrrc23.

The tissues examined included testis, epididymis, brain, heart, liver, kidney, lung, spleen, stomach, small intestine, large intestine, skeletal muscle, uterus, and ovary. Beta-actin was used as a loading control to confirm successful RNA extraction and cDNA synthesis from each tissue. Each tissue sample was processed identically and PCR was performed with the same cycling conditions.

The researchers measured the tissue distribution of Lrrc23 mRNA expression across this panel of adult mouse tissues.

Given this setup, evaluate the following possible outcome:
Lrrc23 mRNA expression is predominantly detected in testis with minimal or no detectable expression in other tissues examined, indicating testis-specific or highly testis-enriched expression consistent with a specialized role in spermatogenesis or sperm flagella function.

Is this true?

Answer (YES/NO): YES